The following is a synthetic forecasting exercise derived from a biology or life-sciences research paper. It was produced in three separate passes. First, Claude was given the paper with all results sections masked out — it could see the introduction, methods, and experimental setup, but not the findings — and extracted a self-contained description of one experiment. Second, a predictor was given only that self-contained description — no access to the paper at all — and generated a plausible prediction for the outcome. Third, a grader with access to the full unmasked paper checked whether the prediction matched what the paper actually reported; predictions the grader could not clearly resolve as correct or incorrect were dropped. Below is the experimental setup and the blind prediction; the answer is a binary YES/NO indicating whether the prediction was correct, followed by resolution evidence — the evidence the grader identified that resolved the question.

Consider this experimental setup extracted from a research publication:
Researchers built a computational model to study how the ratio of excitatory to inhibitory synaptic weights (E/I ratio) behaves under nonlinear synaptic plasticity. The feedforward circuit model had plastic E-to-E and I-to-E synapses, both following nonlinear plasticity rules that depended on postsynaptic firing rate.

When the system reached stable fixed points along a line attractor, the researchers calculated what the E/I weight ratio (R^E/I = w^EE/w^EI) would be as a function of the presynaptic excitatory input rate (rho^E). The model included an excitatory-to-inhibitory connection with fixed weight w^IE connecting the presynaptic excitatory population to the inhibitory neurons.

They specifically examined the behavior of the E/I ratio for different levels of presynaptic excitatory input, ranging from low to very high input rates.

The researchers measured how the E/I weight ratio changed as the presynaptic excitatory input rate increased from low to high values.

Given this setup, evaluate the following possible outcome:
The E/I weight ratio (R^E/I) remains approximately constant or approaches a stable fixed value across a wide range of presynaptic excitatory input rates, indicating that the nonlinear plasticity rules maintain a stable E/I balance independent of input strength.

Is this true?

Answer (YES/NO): NO